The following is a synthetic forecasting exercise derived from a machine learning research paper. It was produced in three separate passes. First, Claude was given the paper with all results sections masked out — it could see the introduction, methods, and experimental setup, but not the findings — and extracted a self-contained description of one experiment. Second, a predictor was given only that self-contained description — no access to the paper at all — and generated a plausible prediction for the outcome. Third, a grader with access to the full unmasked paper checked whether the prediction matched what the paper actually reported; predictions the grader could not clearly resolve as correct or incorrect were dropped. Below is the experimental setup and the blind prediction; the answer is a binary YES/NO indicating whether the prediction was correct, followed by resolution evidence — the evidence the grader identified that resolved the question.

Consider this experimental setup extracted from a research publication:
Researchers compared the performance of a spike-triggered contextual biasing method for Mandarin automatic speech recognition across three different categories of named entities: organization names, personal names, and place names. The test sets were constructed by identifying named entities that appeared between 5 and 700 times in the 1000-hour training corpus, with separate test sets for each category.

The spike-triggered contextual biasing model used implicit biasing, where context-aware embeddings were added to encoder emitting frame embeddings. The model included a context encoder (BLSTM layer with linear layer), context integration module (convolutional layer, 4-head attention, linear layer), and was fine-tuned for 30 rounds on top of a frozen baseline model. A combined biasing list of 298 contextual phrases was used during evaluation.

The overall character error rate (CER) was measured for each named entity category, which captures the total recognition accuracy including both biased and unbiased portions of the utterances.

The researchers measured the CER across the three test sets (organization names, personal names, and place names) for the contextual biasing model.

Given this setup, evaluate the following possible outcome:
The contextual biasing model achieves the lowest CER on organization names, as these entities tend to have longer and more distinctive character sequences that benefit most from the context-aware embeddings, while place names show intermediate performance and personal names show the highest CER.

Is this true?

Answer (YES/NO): YES